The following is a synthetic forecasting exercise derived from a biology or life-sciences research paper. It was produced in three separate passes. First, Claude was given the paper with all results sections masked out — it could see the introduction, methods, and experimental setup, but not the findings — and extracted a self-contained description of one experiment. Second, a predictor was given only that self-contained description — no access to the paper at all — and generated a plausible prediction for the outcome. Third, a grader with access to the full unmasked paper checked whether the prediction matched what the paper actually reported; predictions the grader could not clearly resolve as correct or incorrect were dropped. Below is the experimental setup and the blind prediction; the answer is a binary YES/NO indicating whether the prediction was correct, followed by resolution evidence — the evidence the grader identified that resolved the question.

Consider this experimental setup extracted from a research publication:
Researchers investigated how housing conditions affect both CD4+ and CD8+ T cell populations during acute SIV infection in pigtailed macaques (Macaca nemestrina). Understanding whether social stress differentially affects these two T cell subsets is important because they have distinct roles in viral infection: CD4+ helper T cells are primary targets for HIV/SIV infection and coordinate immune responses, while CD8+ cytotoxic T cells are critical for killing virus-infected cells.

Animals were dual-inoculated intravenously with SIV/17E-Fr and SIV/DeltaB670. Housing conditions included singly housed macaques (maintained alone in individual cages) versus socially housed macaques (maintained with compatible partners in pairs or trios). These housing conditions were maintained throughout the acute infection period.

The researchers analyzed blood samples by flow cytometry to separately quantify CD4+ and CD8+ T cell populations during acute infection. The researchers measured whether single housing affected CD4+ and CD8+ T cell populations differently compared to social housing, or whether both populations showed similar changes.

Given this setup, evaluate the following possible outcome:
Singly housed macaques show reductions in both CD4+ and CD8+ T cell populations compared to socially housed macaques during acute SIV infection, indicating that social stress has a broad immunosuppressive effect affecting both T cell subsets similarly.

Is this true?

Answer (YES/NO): YES